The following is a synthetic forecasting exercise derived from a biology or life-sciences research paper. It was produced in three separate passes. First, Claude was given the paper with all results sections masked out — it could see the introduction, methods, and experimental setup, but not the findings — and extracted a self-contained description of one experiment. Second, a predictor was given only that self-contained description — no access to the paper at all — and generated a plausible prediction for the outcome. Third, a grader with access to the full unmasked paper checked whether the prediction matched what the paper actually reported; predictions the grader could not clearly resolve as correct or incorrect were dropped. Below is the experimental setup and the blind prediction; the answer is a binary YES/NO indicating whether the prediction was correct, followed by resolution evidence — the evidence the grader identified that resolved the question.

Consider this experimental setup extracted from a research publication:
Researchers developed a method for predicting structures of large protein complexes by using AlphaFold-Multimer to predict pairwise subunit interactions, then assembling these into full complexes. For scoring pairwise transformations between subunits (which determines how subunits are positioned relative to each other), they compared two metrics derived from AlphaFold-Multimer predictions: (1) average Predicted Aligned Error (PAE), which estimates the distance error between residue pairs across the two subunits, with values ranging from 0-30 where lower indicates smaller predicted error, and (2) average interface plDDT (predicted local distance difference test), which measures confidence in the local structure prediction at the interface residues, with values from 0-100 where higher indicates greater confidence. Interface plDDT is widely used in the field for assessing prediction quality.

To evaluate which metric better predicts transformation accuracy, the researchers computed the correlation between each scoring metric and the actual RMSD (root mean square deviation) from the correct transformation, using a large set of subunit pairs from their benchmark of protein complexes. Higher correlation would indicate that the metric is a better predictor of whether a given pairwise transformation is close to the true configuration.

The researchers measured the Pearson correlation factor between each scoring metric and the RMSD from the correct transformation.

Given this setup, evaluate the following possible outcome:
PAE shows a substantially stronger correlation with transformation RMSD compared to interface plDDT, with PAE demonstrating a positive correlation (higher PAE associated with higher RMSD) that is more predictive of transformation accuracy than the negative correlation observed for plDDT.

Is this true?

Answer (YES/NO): NO